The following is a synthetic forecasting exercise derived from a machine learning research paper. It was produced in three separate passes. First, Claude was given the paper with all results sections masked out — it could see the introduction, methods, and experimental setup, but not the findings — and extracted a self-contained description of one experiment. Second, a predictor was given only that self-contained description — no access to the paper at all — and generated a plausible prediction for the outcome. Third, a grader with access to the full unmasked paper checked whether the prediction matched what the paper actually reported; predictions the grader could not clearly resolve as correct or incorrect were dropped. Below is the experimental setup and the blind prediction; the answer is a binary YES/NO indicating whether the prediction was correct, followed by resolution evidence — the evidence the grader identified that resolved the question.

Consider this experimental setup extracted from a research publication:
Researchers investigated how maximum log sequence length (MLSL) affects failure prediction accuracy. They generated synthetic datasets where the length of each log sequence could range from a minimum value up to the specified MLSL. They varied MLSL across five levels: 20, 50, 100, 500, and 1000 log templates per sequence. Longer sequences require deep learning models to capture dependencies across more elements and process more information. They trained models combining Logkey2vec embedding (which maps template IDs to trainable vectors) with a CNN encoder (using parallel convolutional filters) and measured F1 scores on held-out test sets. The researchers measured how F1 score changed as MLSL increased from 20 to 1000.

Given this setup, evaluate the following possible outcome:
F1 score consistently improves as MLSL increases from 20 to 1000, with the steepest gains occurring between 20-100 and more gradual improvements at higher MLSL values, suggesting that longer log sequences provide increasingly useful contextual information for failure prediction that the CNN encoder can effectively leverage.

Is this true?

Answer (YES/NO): NO